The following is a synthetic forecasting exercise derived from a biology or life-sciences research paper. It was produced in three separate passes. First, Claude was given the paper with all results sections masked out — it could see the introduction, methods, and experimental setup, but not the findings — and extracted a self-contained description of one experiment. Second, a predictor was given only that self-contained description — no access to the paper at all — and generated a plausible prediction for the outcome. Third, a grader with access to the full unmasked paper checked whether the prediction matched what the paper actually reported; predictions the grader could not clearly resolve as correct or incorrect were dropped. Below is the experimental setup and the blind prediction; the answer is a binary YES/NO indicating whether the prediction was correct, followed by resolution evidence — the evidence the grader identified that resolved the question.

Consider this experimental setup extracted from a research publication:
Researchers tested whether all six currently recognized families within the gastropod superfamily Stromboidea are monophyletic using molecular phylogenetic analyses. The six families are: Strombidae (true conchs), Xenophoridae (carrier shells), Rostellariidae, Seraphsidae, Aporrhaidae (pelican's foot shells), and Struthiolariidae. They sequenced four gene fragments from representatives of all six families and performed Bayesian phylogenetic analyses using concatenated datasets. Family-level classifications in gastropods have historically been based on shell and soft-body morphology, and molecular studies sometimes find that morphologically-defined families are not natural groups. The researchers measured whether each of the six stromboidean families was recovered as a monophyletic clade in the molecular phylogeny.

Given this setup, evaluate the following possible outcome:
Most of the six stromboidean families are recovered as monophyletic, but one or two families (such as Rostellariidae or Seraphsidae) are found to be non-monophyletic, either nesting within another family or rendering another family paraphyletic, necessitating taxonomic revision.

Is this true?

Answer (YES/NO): NO